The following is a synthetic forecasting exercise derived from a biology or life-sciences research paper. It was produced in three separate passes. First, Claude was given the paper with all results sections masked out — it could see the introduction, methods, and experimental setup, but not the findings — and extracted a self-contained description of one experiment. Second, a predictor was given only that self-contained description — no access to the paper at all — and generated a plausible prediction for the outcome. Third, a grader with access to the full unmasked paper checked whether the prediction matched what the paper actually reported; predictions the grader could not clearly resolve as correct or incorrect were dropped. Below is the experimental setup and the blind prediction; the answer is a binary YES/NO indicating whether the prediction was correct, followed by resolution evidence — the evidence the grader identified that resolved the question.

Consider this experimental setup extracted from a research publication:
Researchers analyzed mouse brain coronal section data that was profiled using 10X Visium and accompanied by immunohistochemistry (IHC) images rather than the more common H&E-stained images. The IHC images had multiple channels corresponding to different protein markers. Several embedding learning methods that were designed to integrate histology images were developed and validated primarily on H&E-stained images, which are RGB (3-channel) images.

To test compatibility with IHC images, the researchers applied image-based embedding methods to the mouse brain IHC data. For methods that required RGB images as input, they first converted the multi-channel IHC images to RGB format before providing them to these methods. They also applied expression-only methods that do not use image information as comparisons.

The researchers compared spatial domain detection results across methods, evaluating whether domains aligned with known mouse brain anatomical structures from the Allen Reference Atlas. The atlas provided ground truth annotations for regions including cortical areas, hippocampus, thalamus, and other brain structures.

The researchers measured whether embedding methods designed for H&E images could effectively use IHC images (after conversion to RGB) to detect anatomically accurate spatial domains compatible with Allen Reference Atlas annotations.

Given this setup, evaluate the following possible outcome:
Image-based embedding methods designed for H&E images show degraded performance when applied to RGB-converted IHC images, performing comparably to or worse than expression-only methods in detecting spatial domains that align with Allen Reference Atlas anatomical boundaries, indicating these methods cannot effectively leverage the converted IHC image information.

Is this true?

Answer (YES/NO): NO